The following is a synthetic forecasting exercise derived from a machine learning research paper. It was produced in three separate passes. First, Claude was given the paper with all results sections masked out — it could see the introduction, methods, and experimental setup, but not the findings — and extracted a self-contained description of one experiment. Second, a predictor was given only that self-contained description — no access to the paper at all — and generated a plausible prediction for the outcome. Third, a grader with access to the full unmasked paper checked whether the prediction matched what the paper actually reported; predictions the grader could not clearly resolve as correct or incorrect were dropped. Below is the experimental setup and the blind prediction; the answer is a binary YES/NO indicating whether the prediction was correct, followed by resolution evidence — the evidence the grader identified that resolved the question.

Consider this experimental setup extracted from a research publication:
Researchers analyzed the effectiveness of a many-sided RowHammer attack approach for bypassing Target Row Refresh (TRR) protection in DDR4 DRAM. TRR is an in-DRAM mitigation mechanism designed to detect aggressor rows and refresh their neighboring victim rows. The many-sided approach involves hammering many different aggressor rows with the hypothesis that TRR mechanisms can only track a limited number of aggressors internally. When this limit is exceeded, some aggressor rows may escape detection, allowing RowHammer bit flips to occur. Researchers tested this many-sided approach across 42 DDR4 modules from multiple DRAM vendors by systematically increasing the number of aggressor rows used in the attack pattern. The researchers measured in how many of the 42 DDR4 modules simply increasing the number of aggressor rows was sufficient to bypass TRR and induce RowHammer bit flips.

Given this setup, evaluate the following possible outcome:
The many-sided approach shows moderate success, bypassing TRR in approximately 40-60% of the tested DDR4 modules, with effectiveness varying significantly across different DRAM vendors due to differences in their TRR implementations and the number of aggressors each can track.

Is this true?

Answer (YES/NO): NO